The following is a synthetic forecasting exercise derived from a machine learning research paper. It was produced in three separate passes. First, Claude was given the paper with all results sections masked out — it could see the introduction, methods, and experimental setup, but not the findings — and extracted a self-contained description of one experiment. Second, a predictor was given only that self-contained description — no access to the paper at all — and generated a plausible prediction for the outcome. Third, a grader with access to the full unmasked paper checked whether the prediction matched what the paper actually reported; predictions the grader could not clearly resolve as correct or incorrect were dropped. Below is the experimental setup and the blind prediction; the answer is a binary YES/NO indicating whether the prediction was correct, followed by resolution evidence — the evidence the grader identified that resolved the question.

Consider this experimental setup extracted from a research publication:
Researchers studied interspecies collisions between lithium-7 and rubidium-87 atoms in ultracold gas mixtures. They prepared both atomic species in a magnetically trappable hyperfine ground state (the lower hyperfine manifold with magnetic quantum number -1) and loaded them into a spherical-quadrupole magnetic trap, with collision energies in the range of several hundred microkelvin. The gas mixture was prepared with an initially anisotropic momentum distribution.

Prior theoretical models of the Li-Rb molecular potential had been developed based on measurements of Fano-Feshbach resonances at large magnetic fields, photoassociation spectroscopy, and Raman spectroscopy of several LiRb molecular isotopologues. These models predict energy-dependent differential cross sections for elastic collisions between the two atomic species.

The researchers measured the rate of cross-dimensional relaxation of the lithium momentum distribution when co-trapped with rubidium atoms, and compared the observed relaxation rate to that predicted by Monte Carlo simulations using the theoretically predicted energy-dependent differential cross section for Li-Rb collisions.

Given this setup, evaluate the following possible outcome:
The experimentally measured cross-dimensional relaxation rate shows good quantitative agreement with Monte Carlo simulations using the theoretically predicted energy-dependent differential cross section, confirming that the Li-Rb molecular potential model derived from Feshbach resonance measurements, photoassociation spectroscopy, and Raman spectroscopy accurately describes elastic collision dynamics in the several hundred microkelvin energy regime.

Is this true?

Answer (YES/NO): NO